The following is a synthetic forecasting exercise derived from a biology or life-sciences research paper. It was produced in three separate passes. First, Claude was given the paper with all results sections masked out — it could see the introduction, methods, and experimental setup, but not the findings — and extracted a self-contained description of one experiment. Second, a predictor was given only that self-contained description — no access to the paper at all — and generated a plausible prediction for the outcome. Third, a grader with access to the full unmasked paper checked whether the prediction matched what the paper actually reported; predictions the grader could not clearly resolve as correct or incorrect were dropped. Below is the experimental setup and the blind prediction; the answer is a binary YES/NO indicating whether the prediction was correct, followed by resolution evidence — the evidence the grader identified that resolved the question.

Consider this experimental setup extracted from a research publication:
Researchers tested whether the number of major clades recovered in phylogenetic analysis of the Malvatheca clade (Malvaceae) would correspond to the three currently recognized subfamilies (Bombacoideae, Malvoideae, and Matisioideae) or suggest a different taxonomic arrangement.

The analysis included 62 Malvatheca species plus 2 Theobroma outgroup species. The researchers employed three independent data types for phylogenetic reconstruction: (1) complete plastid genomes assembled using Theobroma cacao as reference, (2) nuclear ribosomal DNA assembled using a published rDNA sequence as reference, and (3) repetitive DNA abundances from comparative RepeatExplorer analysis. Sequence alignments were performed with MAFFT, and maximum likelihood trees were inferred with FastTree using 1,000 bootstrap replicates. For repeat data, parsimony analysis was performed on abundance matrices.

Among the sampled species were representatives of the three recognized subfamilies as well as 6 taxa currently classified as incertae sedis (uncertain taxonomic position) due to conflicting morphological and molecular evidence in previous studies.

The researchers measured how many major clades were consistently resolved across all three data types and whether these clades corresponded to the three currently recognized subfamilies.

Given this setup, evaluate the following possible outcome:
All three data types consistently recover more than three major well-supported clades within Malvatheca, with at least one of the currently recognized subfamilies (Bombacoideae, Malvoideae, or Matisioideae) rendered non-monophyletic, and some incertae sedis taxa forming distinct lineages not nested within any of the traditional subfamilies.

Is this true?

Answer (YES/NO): NO